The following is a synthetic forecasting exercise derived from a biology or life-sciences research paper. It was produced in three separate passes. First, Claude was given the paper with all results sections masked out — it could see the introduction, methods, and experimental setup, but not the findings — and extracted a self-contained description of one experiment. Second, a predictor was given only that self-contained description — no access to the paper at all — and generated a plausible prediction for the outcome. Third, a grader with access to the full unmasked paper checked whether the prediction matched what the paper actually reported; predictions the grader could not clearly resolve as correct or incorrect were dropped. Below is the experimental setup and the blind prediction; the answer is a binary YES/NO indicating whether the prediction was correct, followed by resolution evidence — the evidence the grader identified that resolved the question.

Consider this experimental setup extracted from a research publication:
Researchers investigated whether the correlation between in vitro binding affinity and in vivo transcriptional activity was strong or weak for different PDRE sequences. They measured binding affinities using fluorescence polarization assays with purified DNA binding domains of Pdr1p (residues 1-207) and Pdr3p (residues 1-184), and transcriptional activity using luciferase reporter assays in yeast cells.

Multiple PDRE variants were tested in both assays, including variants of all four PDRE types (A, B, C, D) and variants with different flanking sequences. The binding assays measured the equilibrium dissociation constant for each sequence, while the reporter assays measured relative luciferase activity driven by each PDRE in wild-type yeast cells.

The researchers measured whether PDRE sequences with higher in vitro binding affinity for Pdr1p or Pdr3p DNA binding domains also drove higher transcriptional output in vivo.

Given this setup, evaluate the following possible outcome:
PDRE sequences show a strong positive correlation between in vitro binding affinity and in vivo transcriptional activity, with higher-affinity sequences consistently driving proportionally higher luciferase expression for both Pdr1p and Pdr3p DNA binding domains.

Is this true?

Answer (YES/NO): NO